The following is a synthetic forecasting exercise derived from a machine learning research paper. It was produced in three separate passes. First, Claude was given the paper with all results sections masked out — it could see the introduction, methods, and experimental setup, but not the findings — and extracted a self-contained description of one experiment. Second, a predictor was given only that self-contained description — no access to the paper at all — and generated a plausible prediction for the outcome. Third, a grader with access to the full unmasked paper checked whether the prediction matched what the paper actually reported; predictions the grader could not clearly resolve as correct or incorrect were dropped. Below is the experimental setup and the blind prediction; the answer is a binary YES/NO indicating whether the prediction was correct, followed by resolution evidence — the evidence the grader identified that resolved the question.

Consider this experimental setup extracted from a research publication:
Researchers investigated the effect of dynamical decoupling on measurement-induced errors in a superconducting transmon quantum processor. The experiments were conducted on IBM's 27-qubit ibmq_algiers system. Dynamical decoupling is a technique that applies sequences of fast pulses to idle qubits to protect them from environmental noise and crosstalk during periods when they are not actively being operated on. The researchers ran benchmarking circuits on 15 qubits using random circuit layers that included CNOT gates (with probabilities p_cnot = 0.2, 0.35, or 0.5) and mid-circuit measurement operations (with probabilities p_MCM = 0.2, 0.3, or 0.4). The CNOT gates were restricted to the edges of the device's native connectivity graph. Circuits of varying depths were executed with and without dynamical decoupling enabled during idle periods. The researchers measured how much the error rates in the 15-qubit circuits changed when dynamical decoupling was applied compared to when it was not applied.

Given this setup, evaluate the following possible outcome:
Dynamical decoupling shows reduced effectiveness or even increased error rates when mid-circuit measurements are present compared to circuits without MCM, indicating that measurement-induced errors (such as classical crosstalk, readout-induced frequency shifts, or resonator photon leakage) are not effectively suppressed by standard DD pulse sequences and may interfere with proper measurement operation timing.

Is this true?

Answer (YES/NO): NO